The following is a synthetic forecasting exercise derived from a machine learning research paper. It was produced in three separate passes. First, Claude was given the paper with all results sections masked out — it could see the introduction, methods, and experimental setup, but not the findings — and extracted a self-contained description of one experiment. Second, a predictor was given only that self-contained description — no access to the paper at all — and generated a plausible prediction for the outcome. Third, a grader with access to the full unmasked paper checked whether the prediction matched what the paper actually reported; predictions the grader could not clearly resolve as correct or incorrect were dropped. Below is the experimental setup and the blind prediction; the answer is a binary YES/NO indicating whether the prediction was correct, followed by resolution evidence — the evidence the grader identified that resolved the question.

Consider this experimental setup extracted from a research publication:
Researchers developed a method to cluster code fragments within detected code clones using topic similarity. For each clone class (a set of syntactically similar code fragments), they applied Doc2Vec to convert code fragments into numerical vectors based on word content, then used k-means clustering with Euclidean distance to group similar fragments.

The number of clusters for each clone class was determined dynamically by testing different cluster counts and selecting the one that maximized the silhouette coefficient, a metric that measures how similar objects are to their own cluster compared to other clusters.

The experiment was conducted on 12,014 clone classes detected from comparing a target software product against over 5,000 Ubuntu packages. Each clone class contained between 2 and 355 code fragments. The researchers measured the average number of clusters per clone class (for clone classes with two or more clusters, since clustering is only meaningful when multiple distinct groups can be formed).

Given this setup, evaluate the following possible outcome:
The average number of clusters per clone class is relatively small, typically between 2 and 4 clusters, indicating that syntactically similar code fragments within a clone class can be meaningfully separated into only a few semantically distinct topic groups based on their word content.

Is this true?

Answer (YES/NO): YES